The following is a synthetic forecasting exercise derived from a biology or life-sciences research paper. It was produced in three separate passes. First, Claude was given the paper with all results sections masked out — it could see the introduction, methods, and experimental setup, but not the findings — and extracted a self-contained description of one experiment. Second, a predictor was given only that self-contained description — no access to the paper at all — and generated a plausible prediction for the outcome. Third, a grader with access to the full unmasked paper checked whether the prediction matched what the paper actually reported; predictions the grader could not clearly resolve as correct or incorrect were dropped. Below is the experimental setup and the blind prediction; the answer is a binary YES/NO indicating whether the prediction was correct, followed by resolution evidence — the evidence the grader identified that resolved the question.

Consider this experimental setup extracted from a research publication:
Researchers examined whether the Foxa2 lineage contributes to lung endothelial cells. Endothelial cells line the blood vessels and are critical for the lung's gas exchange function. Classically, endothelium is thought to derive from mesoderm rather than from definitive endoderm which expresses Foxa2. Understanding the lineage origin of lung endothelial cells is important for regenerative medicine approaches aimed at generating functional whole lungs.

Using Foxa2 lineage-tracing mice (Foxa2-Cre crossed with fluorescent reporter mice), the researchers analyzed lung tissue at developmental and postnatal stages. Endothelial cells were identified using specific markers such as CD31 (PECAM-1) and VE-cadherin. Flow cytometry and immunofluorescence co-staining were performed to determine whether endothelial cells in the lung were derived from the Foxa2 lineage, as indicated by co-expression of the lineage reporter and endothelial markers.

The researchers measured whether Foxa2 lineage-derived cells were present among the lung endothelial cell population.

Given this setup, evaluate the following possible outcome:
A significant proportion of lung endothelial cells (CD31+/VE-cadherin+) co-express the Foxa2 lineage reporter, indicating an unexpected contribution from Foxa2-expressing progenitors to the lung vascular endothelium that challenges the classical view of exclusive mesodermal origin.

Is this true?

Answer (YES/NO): YES